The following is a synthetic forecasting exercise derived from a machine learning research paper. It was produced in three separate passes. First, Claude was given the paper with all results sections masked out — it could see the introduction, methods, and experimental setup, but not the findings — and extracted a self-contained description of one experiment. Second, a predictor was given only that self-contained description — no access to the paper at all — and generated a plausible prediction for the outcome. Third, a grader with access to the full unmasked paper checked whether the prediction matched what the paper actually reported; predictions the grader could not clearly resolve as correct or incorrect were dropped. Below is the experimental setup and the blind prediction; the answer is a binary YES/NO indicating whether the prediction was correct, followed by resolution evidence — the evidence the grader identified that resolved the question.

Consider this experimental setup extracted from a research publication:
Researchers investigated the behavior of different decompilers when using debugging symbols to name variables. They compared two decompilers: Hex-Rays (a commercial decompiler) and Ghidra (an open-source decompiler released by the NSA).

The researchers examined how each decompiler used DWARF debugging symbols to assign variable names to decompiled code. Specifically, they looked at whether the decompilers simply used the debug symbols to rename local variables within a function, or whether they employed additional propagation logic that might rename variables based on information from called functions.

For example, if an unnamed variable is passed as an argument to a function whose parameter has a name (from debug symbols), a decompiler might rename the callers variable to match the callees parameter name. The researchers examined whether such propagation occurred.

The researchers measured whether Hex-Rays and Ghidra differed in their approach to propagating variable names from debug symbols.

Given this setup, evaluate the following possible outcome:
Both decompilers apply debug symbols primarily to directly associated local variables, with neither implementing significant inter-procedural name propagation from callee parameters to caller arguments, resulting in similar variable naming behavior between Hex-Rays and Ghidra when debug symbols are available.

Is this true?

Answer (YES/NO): NO